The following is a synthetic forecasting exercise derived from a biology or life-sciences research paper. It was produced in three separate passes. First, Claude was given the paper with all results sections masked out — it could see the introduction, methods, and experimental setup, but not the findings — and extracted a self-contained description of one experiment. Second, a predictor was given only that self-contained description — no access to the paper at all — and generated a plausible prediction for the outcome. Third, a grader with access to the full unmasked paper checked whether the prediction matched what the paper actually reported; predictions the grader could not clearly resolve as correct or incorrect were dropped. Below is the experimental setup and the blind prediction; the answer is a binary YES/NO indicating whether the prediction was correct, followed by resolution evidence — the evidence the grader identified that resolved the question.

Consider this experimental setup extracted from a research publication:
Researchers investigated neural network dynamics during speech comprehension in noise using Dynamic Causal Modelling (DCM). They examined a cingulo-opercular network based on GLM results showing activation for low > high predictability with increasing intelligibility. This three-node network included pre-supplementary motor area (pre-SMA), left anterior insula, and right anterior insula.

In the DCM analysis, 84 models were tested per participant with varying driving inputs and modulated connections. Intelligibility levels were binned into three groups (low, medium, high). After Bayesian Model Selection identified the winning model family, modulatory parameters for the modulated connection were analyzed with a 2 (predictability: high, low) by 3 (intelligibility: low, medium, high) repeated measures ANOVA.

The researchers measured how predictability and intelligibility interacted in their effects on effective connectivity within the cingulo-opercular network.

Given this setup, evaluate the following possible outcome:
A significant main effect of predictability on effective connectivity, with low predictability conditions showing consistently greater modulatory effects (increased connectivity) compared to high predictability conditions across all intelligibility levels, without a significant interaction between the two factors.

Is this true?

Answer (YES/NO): NO